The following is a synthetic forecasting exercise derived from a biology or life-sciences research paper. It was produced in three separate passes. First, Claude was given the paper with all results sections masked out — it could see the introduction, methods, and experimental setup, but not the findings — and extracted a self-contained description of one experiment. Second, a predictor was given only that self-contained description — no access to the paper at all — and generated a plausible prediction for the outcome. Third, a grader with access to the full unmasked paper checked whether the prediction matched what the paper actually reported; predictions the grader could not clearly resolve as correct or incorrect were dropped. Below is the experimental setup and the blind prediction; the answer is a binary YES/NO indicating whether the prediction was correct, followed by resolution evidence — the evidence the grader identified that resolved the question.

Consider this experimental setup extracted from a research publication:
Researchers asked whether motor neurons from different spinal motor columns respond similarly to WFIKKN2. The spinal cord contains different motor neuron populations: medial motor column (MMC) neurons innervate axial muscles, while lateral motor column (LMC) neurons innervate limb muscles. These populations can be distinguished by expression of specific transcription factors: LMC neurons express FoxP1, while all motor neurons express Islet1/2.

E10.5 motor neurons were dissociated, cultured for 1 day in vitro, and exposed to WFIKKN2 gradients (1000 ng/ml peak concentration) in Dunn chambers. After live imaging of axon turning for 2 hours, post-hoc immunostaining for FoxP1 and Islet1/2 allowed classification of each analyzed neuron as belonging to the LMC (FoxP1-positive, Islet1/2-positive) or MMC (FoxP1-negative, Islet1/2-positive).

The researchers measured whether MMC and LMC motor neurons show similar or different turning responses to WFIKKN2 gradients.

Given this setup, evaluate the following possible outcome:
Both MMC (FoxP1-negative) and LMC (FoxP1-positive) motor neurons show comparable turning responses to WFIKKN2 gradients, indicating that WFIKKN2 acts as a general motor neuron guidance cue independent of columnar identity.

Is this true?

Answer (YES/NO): YES